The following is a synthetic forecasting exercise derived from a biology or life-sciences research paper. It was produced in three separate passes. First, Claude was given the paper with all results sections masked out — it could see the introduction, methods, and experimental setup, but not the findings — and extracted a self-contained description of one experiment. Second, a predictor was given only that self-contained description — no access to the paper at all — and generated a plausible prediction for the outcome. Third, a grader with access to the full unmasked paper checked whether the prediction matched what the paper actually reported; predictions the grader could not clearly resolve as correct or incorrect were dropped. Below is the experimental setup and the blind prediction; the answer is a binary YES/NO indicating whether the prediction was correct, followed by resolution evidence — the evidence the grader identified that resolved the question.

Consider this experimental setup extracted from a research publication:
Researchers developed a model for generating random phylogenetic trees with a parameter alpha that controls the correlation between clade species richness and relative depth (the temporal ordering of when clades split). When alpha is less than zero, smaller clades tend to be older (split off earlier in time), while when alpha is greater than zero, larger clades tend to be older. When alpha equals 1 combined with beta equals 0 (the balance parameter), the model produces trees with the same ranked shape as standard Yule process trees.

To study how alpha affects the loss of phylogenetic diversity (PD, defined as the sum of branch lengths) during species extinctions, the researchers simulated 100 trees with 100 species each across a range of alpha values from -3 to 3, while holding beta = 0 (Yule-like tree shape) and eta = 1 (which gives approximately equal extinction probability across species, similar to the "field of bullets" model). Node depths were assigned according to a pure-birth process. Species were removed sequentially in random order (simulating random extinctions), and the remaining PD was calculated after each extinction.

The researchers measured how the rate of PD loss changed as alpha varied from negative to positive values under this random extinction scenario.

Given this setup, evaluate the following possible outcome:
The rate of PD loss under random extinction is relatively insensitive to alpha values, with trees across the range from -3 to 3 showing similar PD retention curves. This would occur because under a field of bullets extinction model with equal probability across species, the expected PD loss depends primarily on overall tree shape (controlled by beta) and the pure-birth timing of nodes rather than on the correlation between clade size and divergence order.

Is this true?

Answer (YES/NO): NO